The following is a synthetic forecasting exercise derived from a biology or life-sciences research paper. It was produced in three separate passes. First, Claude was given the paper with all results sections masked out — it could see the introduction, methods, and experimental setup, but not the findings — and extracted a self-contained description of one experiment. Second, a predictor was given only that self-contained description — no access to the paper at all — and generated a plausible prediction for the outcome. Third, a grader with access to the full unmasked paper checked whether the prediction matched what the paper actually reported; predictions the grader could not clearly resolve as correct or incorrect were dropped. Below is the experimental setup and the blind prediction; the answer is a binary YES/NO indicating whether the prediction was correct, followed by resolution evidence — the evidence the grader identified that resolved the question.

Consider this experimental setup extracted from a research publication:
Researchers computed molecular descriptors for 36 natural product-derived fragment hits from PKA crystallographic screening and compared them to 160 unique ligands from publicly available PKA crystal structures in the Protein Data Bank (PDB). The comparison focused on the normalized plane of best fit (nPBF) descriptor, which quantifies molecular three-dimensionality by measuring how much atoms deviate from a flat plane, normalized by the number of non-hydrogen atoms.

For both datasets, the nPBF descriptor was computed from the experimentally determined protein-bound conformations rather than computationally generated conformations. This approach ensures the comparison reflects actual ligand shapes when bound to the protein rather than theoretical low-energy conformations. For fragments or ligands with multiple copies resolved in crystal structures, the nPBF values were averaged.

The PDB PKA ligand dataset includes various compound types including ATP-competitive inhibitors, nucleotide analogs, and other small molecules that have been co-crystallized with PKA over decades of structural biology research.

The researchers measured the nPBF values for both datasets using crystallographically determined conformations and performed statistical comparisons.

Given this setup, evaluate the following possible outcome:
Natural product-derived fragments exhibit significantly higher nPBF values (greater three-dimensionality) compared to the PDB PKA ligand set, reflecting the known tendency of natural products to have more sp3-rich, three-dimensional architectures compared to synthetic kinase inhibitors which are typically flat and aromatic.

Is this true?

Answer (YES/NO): YES